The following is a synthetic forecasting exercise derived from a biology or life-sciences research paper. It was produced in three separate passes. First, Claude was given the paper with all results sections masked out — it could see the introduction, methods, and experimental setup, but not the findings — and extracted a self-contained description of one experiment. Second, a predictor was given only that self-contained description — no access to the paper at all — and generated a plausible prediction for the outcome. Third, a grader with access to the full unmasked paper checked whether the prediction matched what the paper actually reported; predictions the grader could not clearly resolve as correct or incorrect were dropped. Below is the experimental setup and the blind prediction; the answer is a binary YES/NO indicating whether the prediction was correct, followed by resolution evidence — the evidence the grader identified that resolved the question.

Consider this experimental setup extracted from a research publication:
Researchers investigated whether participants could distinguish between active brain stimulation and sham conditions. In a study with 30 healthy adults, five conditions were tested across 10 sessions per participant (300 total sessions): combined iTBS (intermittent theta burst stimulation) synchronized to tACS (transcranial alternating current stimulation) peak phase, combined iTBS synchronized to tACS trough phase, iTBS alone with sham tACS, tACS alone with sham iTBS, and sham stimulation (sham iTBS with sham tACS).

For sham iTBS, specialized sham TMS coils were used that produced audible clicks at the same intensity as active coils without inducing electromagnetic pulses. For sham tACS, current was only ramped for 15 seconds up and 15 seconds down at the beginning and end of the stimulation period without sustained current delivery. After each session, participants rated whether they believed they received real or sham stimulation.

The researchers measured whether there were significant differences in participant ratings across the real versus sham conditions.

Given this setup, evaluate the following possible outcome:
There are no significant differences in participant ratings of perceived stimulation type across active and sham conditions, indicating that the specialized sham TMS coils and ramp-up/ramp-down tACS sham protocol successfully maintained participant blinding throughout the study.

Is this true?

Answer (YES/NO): YES